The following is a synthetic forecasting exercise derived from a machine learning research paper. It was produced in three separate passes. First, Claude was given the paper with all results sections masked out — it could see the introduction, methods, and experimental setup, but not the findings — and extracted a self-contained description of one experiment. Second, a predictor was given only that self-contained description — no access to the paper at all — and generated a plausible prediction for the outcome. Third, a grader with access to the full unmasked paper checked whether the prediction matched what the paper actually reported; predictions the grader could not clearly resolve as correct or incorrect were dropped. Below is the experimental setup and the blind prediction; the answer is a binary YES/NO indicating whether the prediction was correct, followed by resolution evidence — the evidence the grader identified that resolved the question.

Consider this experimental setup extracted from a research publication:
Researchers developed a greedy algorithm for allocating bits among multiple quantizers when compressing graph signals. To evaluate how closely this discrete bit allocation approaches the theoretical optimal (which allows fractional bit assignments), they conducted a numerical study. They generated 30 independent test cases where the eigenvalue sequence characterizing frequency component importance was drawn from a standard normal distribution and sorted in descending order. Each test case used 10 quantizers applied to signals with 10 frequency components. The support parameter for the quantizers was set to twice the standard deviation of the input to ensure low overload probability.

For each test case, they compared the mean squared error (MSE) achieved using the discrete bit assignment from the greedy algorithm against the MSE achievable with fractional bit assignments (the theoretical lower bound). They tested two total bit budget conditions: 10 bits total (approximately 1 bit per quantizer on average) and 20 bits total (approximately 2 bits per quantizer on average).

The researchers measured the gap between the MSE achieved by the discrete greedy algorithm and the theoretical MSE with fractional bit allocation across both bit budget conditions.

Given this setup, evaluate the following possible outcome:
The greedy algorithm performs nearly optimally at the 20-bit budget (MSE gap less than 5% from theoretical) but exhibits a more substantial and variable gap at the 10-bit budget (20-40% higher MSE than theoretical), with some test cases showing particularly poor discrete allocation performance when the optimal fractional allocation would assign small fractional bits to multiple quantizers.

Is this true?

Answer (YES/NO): NO